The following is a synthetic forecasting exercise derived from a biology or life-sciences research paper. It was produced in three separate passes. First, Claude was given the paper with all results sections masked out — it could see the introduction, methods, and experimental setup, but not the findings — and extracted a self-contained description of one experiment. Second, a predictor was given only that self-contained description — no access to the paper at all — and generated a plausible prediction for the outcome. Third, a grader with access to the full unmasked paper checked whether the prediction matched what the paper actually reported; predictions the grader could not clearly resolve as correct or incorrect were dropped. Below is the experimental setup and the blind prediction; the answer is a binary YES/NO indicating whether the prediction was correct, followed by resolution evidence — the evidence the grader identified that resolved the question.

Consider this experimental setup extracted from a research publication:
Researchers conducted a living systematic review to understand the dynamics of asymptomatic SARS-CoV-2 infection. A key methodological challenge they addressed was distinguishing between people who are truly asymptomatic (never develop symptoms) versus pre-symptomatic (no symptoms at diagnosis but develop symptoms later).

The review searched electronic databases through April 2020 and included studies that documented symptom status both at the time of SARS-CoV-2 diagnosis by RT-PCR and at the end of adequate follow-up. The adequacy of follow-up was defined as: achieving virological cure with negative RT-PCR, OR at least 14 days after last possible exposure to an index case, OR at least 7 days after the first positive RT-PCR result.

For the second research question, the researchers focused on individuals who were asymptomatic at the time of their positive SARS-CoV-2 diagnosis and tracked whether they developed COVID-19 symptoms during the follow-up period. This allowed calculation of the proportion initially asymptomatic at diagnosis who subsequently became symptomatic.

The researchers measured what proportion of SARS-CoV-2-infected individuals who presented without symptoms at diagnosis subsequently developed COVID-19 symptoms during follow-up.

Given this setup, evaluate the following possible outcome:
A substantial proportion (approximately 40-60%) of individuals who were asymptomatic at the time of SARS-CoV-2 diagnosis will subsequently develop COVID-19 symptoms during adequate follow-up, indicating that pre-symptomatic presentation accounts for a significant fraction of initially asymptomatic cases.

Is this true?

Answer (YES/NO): NO